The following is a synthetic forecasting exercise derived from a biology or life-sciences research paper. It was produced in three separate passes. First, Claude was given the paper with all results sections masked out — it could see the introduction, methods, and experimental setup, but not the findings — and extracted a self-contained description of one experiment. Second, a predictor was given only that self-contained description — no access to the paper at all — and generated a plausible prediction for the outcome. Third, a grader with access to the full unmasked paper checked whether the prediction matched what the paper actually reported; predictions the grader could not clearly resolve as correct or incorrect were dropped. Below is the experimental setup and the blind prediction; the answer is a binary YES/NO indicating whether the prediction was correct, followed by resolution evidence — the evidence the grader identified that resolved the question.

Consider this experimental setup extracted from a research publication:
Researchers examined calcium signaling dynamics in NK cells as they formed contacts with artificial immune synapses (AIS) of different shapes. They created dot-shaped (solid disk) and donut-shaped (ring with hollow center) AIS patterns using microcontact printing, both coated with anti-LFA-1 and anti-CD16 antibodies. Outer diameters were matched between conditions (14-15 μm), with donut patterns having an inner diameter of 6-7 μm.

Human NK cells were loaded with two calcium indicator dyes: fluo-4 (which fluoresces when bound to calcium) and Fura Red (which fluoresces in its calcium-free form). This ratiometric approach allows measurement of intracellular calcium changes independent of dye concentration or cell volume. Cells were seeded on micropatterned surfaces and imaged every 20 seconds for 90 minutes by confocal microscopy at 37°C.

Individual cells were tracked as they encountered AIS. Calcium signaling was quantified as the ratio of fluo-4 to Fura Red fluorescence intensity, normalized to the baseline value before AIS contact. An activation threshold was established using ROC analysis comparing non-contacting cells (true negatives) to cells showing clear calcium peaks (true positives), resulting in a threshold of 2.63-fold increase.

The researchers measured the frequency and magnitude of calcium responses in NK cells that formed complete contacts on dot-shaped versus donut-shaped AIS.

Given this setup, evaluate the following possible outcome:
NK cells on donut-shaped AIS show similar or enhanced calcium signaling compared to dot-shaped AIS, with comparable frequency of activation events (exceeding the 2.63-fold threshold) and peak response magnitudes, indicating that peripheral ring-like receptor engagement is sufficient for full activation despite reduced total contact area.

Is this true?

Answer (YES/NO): YES